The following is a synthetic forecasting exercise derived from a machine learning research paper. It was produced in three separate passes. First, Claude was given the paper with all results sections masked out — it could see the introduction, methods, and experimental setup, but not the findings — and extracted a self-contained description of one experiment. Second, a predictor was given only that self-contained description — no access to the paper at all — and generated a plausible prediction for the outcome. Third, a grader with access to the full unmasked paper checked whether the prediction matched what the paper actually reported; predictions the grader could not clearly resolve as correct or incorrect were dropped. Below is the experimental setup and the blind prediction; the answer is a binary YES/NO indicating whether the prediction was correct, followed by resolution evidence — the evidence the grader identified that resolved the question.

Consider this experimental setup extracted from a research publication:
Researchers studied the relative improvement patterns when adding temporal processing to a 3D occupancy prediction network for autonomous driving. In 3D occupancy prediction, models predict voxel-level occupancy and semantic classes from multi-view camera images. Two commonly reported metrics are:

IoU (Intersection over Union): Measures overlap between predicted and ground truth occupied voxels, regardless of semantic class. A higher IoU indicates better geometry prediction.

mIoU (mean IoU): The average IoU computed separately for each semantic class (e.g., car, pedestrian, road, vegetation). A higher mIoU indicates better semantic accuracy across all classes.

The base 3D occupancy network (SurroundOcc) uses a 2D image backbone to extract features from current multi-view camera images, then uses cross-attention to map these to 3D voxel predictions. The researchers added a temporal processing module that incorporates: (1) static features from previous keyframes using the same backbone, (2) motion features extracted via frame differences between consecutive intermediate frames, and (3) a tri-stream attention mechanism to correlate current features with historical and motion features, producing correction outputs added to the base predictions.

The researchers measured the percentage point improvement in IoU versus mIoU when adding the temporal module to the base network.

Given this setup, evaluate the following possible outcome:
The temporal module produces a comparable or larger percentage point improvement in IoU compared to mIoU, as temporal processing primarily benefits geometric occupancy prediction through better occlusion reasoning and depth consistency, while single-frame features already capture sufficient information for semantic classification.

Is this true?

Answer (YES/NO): YES